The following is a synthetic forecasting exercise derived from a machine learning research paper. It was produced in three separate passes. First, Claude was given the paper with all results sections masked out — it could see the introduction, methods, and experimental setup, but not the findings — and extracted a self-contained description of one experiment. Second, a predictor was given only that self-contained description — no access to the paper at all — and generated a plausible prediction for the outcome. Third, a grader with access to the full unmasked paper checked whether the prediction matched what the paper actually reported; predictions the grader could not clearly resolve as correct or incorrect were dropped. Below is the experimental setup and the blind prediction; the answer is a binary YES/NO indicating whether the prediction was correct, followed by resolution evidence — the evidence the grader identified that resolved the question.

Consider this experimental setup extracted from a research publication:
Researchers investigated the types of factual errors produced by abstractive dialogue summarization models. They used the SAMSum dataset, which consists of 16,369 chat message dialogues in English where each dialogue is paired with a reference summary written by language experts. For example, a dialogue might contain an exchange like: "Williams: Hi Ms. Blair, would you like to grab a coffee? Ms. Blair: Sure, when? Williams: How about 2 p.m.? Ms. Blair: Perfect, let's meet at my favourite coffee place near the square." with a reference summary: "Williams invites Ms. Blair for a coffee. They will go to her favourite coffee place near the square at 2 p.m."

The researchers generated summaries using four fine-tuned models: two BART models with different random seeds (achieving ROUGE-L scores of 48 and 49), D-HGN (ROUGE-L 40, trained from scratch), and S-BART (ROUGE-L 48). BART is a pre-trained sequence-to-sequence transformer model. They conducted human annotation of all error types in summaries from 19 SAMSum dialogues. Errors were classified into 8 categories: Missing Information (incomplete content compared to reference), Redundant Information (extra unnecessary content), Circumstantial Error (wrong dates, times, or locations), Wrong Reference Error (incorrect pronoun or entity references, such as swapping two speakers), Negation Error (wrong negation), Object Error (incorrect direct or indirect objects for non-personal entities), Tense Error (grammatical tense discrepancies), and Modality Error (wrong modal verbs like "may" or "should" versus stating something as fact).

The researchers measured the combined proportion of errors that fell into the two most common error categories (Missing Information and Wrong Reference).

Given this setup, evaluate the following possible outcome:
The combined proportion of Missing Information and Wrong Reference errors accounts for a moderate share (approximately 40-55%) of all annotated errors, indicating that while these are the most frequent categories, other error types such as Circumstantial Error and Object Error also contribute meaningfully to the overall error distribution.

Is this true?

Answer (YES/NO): YES